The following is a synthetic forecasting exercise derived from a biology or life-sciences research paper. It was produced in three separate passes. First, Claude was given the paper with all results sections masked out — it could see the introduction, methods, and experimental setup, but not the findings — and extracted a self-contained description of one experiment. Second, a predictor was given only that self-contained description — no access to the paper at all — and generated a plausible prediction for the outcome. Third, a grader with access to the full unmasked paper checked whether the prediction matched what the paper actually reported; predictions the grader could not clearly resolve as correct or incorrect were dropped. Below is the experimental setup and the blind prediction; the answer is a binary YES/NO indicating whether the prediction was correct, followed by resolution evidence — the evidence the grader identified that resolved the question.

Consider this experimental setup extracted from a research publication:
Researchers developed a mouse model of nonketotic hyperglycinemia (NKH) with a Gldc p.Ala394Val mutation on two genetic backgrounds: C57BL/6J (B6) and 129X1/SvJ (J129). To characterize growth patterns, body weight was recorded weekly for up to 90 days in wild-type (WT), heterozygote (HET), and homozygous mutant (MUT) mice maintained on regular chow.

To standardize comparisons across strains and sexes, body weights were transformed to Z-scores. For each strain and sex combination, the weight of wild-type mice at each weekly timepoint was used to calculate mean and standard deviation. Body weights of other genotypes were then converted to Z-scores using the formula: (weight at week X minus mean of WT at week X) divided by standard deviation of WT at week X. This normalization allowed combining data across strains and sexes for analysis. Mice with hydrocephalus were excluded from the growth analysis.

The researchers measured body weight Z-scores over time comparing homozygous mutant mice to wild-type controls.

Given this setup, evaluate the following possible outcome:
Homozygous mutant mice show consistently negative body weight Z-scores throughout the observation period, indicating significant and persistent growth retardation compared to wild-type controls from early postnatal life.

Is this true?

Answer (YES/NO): NO